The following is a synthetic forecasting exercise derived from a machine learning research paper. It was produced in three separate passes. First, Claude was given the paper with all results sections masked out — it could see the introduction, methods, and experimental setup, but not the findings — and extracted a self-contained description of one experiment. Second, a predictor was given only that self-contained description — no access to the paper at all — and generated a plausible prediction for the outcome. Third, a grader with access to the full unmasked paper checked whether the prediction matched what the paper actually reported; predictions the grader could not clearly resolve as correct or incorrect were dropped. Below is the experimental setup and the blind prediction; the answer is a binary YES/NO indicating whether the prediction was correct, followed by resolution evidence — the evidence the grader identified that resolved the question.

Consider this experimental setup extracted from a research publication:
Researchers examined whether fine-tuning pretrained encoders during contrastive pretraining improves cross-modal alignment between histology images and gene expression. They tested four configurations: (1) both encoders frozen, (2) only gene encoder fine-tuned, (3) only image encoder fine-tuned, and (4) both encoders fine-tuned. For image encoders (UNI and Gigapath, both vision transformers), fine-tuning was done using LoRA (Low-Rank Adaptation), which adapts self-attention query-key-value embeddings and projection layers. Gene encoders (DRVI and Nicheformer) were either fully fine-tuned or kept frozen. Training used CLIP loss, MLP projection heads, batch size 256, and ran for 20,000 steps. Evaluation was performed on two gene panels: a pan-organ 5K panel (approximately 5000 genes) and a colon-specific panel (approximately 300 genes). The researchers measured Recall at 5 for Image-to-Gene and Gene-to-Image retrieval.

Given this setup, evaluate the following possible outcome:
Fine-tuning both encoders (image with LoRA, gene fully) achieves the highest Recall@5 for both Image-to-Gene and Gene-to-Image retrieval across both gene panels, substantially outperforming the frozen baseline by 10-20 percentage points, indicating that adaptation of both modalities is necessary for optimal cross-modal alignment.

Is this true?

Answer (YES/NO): NO